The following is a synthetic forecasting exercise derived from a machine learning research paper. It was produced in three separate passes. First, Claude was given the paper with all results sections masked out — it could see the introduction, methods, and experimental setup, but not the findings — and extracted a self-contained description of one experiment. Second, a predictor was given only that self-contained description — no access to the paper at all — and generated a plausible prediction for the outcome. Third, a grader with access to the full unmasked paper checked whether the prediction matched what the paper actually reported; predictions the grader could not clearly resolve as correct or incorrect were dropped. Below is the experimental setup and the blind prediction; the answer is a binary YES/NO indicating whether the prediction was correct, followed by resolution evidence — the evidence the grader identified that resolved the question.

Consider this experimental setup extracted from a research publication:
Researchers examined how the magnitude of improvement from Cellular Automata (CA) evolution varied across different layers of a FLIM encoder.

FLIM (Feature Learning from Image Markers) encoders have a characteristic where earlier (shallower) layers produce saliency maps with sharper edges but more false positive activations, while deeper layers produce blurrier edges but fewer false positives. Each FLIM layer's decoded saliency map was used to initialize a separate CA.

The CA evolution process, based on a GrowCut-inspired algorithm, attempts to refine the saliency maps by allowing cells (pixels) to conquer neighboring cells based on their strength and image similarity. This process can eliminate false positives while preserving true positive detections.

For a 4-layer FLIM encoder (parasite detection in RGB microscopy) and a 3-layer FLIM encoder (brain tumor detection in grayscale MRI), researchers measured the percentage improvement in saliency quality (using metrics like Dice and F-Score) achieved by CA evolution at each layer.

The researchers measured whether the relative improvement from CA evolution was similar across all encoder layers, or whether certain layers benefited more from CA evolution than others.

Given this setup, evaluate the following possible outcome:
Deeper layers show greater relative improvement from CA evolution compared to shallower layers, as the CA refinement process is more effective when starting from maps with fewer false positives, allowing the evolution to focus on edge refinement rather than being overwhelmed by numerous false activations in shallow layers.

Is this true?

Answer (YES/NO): NO